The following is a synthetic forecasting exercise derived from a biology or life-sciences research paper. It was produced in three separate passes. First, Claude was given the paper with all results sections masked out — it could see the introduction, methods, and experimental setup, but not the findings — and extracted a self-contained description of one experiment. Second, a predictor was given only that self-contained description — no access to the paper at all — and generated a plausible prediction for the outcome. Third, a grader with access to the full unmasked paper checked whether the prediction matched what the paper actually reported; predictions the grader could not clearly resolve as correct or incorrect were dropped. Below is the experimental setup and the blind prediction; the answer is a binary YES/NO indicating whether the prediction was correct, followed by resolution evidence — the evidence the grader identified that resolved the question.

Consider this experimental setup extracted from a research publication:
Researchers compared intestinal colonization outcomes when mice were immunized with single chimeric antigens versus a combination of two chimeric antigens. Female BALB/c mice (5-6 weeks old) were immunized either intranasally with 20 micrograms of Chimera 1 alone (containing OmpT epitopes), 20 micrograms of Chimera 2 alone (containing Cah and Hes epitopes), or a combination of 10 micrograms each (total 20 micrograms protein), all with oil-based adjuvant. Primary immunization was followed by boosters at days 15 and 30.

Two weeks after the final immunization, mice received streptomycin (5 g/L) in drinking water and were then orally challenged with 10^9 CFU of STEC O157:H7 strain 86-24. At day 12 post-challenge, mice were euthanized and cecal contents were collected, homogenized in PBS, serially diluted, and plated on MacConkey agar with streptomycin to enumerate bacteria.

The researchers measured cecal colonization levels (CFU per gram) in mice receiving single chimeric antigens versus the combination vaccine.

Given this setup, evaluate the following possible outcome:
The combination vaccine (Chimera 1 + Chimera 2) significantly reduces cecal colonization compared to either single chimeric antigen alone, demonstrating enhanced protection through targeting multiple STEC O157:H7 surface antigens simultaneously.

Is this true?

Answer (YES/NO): NO